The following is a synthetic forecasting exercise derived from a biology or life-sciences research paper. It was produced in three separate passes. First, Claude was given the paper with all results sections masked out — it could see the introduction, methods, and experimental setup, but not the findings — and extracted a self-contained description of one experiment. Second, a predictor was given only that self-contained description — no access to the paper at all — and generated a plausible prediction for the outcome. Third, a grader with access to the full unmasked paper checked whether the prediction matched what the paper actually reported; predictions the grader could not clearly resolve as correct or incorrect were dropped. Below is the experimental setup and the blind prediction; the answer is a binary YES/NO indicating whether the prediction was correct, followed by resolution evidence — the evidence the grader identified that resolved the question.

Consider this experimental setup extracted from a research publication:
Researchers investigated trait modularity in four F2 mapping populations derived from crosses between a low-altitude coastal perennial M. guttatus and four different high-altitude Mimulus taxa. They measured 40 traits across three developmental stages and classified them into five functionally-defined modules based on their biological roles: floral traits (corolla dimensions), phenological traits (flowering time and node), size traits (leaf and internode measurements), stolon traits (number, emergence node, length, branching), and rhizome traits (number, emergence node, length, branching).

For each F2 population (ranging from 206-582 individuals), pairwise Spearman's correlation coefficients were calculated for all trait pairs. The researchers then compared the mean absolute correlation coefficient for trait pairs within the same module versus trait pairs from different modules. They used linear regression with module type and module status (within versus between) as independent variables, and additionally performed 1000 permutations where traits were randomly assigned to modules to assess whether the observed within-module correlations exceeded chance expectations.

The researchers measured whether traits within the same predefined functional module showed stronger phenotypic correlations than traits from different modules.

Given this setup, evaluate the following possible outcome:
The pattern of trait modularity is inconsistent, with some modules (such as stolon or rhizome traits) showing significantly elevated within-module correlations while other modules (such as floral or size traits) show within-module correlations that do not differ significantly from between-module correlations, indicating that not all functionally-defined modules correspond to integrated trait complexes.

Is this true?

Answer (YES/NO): NO